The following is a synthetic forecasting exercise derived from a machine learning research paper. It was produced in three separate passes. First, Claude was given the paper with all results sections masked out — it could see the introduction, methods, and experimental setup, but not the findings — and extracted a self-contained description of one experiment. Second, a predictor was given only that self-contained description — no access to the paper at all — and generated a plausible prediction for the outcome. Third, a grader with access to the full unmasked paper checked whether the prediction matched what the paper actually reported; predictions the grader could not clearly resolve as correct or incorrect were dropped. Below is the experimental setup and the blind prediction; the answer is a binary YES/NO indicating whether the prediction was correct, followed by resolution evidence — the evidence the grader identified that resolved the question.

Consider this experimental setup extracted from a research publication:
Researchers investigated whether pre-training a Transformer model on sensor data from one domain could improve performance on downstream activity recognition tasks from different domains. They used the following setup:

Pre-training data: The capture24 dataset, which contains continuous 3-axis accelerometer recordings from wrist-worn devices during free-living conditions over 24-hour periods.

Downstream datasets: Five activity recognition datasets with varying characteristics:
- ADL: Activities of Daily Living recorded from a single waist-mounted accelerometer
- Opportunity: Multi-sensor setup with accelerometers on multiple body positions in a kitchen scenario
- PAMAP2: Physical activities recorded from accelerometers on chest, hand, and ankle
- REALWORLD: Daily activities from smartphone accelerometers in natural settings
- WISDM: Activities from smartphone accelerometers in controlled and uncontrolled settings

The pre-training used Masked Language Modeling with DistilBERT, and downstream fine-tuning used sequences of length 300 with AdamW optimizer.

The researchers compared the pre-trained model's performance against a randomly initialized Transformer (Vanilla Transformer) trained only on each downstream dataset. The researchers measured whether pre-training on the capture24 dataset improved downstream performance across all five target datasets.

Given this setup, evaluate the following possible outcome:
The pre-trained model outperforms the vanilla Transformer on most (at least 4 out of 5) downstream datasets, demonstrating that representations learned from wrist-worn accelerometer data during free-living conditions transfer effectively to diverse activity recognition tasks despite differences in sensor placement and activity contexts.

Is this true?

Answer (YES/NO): YES